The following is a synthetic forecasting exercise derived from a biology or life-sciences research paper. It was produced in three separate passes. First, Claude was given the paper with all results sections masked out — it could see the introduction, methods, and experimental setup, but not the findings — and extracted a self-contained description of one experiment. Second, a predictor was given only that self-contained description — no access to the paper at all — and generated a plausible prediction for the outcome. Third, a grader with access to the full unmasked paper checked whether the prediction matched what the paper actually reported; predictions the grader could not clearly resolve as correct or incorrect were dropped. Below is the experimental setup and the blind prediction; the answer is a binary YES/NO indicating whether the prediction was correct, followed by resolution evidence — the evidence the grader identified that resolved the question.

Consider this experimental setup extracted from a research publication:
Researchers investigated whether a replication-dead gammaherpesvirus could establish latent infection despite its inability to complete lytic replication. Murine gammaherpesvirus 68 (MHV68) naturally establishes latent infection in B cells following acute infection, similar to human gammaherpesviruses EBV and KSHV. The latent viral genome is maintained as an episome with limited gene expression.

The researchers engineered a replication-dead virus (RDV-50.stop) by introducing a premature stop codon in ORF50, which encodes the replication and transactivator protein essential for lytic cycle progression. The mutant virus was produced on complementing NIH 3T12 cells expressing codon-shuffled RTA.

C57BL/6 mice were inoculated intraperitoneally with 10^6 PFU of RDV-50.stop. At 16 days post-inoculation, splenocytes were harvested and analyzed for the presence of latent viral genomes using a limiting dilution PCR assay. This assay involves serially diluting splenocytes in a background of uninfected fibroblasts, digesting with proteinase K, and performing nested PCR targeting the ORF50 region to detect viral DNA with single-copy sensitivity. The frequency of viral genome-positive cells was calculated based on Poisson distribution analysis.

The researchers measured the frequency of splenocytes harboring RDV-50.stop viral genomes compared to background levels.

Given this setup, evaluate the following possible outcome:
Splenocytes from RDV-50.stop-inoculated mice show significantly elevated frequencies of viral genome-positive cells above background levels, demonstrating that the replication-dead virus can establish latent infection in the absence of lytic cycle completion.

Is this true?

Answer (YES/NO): YES